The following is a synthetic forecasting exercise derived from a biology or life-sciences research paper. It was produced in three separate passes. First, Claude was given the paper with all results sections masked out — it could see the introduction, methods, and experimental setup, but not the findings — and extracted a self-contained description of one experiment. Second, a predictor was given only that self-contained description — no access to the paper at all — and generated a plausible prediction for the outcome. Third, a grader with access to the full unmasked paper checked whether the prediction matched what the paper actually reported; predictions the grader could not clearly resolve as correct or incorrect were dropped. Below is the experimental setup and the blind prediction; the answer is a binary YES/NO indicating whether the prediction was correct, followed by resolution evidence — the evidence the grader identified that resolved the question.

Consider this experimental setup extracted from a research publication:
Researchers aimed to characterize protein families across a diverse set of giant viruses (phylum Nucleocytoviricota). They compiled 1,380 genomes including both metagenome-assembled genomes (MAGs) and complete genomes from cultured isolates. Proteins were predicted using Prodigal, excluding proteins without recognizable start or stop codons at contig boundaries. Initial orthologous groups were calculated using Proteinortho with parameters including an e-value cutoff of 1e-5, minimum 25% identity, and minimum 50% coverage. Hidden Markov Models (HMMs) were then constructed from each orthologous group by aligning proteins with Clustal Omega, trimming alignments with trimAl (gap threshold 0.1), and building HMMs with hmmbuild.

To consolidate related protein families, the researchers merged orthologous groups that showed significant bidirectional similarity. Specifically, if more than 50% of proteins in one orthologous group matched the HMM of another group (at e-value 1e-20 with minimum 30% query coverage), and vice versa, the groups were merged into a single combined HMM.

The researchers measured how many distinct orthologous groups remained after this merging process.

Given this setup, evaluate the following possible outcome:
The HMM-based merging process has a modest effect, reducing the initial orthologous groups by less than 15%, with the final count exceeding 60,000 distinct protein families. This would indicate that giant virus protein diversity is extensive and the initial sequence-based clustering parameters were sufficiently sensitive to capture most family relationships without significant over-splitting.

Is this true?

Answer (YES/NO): NO